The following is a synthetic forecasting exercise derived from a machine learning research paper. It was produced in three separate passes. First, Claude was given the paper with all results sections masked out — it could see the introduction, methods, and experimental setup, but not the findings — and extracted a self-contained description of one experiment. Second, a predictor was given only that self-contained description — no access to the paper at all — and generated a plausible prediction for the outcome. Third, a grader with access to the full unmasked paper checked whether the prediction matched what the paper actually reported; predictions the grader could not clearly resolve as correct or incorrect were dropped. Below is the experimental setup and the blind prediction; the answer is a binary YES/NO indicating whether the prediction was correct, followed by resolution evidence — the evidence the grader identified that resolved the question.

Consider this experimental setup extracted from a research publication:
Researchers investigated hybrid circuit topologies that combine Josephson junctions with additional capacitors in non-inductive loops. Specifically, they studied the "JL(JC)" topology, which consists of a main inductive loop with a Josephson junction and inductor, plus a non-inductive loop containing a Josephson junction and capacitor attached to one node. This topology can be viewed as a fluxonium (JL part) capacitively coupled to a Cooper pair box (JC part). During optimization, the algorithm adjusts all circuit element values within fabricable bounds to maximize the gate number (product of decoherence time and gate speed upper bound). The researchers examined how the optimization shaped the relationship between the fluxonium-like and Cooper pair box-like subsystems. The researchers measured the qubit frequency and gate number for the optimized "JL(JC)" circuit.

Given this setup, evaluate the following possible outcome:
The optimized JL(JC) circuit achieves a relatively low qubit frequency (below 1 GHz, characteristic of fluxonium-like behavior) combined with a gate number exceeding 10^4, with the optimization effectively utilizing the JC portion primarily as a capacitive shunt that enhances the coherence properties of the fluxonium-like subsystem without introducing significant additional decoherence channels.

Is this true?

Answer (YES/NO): NO